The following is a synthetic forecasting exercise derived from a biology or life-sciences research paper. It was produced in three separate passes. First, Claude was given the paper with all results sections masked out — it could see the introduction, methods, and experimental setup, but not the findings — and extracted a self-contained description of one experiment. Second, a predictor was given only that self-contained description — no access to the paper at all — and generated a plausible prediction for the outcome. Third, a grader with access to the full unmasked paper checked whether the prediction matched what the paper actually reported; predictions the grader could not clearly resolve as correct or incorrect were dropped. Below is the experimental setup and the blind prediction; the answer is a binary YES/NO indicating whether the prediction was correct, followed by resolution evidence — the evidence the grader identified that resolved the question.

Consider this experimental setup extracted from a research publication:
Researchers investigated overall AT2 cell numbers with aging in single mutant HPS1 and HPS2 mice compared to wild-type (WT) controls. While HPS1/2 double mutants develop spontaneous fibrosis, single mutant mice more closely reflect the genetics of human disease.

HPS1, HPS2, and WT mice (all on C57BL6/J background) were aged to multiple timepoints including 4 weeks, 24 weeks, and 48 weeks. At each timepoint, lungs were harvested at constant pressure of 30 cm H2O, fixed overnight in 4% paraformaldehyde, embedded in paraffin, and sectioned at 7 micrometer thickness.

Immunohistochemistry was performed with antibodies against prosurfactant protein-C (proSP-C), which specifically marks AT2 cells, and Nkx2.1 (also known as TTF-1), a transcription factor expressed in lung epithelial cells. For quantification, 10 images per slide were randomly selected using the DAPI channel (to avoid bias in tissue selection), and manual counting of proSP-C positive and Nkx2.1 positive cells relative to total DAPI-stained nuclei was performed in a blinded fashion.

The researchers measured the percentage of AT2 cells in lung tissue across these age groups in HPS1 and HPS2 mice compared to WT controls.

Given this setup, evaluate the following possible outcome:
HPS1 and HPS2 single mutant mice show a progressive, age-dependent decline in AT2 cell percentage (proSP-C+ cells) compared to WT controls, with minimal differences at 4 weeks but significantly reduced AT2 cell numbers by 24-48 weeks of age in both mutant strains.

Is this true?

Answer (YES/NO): NO